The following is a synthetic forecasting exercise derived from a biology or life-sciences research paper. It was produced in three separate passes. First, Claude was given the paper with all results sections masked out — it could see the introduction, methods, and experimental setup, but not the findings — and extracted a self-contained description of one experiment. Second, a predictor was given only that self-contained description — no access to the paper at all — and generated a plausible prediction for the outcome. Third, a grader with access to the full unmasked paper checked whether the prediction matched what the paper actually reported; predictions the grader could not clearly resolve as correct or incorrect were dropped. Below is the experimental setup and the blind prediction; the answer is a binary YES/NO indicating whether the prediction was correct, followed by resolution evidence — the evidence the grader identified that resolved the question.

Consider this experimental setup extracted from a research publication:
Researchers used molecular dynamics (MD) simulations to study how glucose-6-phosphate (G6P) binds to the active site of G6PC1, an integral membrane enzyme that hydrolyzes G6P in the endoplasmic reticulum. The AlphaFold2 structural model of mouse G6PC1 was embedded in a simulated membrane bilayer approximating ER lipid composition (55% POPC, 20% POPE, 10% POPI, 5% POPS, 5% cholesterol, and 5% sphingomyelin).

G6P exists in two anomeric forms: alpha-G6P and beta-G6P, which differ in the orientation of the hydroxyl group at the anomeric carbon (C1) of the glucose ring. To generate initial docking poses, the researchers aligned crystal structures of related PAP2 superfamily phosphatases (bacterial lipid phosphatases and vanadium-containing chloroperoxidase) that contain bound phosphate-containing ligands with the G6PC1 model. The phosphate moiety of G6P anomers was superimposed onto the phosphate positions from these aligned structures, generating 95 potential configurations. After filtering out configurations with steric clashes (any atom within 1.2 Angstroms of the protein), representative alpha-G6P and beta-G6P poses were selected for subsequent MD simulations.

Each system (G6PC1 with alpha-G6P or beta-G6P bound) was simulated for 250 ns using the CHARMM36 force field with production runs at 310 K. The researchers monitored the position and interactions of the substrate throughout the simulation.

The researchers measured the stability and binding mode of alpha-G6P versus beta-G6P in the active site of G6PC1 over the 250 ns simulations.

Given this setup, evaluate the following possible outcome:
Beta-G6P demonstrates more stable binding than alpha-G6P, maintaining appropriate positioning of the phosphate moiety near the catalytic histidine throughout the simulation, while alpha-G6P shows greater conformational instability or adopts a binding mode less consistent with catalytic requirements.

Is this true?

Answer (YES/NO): NO